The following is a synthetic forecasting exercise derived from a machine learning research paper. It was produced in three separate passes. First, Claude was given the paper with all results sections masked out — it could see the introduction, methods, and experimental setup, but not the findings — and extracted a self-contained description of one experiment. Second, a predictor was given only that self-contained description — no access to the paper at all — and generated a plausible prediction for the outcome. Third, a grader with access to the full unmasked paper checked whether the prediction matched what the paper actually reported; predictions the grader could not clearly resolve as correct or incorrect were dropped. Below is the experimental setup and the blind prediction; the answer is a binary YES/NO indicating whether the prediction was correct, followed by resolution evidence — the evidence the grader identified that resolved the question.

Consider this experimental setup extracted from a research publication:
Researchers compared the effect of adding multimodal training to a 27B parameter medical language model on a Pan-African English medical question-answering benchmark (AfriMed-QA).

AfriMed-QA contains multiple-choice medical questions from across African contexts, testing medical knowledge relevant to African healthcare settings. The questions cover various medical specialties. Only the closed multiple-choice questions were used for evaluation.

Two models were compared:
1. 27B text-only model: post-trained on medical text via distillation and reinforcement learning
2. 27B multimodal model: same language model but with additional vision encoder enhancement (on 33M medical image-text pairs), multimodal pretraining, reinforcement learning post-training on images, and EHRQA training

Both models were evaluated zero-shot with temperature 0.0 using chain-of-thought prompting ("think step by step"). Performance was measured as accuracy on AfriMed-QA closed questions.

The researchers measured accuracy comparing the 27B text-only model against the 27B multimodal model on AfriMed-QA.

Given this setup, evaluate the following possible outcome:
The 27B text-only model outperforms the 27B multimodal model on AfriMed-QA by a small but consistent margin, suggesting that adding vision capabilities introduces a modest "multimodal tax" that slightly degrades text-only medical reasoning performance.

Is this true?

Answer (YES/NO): NO